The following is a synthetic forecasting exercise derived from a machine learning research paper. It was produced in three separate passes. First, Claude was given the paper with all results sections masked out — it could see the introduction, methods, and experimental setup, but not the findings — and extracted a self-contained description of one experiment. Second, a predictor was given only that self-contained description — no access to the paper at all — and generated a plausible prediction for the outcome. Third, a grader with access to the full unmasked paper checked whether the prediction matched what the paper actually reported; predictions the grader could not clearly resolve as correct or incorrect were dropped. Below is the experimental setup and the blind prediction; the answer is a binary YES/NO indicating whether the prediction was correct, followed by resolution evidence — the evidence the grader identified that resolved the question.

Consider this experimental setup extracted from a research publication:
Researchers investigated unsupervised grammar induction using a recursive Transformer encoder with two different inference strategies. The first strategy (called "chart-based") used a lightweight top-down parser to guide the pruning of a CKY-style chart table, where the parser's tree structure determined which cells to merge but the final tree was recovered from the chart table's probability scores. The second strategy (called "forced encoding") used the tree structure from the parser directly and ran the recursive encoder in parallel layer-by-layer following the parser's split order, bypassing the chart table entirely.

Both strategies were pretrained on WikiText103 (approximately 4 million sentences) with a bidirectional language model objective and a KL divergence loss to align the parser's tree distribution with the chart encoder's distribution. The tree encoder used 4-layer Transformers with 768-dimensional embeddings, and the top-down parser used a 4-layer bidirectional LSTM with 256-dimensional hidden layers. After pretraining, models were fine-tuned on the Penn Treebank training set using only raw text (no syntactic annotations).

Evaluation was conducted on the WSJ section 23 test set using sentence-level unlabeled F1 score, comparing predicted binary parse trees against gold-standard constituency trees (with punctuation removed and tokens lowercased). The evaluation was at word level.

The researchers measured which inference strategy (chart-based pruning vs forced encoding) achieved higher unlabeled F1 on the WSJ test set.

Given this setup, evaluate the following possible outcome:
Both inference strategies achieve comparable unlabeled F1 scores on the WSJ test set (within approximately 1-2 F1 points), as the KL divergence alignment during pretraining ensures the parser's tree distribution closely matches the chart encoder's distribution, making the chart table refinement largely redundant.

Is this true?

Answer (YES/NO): NO